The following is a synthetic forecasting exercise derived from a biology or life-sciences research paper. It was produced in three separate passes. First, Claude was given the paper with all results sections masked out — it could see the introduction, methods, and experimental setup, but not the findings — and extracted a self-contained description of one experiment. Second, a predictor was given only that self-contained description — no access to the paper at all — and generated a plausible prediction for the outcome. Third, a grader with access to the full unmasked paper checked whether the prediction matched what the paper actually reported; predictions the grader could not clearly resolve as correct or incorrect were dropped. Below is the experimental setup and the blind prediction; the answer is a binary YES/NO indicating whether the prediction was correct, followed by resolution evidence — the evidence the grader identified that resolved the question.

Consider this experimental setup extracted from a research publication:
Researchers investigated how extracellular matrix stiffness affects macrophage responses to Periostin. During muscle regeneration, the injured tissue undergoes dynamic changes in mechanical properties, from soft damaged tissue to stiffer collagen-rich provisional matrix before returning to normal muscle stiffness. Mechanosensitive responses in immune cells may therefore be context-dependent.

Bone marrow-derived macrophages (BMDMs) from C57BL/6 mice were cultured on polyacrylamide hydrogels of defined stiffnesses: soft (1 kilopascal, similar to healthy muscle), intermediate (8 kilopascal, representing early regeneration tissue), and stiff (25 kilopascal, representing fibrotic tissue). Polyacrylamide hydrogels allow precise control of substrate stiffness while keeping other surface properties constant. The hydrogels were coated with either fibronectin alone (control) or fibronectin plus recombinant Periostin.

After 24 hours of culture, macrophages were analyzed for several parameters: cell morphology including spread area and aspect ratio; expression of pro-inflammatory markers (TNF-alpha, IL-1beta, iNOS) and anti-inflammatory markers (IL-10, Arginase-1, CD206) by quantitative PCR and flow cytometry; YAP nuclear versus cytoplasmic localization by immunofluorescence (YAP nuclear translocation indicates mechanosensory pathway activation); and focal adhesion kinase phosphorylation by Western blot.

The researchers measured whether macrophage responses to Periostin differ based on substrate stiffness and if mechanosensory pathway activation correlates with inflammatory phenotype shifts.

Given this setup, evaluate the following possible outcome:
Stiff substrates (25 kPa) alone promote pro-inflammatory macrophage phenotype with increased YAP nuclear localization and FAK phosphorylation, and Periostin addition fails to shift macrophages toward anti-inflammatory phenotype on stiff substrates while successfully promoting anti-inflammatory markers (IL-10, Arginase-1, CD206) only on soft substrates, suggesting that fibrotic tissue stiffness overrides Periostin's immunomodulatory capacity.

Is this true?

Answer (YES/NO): NO